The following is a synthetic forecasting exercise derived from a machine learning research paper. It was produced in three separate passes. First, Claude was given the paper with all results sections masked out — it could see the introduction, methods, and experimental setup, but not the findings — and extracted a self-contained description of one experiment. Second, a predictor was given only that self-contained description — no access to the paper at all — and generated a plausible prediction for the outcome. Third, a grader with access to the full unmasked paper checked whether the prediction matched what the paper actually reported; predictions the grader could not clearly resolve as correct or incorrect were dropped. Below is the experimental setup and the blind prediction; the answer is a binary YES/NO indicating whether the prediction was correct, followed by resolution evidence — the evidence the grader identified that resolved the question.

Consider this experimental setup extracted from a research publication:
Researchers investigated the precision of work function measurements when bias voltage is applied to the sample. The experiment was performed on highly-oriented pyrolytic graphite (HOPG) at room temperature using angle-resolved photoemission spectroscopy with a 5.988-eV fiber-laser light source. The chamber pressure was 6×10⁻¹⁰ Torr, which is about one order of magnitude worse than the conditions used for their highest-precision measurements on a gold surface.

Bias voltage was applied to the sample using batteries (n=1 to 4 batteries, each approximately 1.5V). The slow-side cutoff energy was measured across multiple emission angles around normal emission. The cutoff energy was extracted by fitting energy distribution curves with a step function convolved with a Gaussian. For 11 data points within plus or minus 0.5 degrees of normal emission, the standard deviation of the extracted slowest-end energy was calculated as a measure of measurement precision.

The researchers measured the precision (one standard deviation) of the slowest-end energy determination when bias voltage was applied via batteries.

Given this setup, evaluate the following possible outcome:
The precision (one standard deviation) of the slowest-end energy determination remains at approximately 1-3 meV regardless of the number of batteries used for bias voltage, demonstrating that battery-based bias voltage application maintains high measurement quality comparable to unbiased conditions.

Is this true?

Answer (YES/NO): NO